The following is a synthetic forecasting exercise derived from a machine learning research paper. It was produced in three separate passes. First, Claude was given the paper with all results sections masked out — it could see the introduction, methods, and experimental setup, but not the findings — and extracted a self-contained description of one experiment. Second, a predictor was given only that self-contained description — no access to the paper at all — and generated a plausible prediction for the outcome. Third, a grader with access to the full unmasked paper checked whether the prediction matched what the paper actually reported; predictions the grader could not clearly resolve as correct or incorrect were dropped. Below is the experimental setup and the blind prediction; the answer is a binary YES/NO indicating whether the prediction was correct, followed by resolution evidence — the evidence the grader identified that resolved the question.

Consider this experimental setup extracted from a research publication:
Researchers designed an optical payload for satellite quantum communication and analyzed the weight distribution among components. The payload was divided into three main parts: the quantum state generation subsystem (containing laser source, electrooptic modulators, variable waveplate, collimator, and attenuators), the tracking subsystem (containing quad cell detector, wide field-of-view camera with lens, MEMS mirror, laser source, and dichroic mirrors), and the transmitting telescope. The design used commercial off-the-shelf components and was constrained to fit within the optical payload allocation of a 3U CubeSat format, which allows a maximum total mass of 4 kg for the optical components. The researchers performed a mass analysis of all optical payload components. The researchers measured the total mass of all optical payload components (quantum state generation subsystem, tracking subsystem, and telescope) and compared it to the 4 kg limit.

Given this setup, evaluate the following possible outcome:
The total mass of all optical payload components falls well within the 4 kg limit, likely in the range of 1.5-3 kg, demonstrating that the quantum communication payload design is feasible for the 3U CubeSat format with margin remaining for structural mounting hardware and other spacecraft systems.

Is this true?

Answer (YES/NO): YES